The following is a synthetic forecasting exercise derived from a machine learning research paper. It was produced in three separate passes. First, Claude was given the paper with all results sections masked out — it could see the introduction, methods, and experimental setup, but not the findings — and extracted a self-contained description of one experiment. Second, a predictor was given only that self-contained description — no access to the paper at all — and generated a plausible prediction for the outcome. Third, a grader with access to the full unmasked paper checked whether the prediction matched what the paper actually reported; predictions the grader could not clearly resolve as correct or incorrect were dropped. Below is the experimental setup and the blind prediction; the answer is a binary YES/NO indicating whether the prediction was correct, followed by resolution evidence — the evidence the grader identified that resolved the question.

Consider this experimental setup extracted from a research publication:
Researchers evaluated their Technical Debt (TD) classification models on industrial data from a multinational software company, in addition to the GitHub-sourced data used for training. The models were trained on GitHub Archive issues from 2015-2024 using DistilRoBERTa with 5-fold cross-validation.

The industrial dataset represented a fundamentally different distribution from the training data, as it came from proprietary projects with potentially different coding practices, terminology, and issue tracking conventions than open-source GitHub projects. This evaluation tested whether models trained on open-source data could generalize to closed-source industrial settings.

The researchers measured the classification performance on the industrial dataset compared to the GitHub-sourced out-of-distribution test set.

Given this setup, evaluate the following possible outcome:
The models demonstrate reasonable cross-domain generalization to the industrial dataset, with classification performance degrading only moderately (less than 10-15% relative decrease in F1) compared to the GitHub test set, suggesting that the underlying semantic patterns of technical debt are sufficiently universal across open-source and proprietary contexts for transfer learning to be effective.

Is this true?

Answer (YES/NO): NO